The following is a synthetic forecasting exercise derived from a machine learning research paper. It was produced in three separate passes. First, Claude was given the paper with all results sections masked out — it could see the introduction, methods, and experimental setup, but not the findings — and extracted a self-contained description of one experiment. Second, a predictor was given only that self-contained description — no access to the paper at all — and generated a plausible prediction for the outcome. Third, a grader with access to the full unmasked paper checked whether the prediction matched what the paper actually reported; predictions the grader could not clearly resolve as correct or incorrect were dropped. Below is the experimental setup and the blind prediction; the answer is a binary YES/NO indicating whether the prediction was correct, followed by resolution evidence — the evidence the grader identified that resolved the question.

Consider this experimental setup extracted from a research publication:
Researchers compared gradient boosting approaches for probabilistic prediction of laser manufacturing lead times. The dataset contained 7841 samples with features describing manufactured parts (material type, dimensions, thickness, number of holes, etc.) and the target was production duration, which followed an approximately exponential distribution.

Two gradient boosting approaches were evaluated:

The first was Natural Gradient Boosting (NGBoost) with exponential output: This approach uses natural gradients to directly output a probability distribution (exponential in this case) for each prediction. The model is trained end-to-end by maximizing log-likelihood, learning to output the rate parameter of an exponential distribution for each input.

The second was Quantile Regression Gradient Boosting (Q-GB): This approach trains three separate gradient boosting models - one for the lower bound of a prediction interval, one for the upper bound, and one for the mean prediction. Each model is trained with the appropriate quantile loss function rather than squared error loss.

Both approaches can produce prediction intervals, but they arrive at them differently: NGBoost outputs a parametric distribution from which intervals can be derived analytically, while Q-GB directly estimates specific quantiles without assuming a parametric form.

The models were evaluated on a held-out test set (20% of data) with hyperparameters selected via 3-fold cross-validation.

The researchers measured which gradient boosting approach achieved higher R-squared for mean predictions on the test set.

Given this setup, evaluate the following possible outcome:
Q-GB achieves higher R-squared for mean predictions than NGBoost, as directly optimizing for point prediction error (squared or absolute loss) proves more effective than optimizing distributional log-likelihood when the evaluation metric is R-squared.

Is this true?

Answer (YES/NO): NO